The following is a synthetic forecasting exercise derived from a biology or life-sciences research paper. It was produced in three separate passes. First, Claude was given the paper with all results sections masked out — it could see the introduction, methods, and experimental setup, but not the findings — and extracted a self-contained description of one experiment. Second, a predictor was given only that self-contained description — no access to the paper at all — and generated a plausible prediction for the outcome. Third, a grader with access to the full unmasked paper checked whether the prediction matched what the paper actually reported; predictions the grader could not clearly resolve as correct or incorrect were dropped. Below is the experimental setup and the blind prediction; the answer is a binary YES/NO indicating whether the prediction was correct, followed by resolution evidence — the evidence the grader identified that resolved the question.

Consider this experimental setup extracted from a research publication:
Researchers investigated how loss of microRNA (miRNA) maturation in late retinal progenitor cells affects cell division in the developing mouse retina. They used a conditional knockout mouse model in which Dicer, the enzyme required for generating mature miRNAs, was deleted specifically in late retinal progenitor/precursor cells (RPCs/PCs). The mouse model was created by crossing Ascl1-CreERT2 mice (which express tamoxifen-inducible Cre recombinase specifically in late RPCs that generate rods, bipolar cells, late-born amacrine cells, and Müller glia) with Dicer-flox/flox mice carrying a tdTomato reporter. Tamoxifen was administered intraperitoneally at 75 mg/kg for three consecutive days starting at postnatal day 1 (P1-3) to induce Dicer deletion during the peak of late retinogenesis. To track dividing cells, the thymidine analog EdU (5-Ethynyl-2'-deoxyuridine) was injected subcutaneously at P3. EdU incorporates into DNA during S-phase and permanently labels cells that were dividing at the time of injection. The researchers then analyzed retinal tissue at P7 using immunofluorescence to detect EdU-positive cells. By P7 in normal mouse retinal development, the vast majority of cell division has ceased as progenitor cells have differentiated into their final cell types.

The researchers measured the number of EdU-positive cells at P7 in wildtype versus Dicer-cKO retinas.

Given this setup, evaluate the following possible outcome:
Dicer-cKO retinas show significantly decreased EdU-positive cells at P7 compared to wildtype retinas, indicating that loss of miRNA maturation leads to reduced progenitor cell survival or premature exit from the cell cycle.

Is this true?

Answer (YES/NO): NO